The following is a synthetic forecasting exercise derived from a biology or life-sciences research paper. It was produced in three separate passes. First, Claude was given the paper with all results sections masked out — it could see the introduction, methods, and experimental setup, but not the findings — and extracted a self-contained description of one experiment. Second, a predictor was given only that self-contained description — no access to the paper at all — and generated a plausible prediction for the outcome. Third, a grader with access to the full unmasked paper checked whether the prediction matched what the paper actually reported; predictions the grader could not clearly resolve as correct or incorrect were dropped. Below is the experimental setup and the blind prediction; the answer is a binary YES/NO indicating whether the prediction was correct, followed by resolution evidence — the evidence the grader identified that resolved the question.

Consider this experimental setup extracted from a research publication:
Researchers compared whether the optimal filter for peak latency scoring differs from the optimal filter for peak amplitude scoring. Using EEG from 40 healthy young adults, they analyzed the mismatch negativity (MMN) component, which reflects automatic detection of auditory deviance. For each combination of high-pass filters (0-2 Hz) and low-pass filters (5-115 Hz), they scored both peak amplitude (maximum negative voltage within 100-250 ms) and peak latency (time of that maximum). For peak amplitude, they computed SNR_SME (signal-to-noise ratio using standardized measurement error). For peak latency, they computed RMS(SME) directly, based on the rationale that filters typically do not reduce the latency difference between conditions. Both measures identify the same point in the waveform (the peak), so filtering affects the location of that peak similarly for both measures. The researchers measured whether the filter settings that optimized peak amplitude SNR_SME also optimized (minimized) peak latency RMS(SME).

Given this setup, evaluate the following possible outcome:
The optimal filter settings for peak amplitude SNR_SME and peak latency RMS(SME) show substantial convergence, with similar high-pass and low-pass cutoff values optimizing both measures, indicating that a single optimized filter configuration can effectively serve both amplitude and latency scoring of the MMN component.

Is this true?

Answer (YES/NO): NO